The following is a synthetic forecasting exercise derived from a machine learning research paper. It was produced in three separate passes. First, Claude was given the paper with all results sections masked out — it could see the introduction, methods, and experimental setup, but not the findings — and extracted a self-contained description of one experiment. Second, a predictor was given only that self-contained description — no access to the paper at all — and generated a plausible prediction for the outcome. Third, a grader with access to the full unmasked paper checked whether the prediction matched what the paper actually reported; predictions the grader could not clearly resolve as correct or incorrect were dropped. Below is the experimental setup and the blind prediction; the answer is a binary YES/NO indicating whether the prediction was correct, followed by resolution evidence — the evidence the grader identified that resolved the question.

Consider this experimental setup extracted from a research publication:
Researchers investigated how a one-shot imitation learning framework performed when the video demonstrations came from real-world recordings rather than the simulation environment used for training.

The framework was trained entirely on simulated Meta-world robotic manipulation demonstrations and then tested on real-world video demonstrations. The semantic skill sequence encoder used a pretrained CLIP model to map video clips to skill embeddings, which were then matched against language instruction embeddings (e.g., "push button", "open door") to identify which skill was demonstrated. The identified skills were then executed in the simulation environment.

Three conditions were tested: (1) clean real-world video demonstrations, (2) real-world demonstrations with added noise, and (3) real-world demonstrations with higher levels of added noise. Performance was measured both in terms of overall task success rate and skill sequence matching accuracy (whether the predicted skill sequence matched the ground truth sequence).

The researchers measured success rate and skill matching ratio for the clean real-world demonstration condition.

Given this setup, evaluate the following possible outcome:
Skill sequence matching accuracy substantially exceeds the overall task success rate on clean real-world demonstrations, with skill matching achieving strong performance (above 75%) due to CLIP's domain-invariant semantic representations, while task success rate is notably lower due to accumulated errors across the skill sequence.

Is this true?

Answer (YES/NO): NO